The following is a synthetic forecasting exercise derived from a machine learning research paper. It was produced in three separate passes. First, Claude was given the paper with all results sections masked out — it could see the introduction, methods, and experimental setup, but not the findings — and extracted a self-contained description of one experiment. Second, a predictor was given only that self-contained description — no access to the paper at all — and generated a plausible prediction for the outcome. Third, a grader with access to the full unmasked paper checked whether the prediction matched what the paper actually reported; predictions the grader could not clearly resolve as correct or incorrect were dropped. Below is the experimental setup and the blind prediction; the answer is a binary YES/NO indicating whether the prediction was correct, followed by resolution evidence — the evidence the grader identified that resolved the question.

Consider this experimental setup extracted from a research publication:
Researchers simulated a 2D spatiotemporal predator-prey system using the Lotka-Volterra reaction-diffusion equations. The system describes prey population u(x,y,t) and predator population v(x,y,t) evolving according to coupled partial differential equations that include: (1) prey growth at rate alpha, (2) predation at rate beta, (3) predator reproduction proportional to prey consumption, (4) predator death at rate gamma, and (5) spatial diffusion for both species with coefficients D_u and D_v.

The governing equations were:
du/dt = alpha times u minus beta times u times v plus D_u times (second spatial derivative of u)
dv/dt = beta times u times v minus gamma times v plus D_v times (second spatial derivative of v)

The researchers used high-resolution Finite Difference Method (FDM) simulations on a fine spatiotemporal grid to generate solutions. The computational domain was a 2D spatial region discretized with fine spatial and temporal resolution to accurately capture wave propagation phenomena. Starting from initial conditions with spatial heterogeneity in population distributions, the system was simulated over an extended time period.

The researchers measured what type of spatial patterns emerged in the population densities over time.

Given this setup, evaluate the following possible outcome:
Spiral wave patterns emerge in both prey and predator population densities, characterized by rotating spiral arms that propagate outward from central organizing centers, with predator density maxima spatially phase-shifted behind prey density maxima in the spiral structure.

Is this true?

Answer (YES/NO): YES